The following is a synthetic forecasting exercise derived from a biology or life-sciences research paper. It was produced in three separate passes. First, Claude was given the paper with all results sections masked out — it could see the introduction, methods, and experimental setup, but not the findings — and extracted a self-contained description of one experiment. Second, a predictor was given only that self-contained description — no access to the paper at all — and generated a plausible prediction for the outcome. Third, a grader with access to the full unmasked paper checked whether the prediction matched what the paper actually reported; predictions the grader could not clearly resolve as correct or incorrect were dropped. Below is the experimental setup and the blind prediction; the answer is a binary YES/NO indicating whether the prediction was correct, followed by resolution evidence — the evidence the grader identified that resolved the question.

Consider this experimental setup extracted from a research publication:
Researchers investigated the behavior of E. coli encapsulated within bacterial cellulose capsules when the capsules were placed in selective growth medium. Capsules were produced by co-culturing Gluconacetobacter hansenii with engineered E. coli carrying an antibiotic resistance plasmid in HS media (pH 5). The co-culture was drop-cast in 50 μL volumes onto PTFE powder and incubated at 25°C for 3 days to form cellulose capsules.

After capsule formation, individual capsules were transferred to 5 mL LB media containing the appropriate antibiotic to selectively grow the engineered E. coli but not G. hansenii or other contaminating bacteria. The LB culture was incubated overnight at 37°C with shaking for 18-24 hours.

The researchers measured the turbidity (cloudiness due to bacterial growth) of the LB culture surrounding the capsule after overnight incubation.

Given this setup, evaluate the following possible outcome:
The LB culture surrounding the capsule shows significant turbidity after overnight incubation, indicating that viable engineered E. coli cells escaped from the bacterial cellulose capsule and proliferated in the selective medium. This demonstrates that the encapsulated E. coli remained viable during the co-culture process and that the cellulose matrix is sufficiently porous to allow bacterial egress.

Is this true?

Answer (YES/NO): YES